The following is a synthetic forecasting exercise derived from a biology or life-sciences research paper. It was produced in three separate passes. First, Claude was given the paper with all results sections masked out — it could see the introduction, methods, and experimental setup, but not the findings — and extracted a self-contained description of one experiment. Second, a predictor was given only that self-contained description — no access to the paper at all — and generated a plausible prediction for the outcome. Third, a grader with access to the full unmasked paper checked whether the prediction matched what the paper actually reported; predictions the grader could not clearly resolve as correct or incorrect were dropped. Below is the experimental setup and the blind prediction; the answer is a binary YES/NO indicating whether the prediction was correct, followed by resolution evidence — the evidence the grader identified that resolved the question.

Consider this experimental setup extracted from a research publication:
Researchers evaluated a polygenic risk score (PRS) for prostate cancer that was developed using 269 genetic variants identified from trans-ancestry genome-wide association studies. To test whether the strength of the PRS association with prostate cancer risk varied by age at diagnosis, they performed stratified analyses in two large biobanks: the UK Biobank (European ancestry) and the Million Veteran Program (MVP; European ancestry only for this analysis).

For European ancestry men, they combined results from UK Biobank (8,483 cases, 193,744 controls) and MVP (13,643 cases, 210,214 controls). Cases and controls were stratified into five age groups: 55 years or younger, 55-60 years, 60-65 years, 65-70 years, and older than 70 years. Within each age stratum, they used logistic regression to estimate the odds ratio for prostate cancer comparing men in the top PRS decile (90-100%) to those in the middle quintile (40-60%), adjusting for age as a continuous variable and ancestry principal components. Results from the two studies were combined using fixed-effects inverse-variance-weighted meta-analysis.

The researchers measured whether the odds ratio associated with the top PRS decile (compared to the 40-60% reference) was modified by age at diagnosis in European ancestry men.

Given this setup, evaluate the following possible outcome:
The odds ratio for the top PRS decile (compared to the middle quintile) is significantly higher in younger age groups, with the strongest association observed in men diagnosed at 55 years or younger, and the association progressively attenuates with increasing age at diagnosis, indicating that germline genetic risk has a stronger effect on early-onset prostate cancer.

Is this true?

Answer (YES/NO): YES